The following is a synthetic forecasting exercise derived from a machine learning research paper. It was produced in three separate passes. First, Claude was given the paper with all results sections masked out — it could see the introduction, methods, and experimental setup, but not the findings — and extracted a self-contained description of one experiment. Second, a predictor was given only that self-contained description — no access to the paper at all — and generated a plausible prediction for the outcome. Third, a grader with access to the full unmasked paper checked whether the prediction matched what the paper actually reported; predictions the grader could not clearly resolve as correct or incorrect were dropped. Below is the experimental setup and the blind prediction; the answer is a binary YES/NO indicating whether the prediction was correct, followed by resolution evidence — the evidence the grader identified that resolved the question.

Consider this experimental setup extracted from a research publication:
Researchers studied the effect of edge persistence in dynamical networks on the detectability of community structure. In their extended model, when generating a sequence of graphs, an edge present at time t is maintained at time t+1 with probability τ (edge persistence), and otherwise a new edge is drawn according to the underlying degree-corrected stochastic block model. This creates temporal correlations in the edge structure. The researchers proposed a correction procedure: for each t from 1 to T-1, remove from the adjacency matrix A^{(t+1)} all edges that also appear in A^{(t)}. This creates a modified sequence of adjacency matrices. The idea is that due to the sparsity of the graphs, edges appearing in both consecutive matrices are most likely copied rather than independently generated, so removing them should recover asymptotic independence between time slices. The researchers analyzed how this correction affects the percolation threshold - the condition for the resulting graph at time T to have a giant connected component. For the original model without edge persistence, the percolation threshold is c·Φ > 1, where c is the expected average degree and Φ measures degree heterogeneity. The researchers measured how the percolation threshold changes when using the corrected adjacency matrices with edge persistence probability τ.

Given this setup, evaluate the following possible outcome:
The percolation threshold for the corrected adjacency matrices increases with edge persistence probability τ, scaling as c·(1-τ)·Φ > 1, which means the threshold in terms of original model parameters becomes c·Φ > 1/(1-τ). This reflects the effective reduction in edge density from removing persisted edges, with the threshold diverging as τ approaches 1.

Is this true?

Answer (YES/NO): YES